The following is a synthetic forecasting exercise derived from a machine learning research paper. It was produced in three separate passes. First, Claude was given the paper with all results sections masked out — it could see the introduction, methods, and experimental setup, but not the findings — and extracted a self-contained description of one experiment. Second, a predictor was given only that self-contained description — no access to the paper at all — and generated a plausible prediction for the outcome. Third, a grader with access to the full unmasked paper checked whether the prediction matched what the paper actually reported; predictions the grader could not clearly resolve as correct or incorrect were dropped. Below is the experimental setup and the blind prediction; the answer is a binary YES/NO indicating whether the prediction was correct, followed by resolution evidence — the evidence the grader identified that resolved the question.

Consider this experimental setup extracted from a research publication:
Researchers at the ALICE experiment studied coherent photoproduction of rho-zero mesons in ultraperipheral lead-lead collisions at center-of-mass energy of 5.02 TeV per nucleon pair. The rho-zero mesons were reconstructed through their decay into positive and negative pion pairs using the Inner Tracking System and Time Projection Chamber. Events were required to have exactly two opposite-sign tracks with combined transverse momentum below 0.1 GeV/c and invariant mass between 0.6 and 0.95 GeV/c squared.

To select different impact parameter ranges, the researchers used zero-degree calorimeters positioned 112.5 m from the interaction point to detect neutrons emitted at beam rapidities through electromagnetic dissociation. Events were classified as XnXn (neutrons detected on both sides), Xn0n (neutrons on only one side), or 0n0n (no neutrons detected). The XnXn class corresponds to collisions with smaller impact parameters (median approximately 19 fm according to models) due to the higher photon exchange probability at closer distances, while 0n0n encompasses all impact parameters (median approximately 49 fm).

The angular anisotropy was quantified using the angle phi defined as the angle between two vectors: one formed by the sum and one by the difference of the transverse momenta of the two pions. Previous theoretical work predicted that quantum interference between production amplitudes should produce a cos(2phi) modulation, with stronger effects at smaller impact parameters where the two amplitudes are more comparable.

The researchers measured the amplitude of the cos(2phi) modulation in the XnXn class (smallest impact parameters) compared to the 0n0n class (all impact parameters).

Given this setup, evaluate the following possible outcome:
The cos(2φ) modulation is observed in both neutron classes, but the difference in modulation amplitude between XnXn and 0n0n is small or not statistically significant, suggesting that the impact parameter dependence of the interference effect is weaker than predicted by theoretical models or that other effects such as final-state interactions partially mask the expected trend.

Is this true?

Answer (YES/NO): NO